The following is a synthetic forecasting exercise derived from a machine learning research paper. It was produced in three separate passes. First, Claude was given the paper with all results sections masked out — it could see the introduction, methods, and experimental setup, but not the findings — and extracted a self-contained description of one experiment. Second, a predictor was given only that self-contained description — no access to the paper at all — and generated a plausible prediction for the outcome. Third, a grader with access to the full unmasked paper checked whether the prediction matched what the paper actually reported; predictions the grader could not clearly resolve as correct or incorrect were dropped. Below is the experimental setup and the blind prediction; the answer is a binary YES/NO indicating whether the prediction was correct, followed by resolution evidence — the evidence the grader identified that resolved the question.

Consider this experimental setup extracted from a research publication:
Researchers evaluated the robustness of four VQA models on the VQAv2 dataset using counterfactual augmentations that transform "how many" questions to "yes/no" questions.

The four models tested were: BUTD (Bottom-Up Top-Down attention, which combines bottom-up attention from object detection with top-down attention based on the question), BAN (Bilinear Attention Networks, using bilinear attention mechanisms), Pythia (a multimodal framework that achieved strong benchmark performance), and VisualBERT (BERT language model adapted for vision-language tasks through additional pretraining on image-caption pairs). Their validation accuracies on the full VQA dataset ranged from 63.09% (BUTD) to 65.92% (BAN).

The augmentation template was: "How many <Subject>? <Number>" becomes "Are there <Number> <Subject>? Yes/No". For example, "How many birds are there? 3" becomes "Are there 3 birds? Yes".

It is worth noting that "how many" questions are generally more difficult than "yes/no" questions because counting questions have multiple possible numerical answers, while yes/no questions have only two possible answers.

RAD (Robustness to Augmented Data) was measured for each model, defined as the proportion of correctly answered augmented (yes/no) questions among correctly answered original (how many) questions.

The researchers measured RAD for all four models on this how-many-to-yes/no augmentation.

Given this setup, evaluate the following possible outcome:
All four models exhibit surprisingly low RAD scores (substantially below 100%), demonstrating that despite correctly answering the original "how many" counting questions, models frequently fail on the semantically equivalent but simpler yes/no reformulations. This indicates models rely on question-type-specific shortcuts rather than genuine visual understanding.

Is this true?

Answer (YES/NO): YES